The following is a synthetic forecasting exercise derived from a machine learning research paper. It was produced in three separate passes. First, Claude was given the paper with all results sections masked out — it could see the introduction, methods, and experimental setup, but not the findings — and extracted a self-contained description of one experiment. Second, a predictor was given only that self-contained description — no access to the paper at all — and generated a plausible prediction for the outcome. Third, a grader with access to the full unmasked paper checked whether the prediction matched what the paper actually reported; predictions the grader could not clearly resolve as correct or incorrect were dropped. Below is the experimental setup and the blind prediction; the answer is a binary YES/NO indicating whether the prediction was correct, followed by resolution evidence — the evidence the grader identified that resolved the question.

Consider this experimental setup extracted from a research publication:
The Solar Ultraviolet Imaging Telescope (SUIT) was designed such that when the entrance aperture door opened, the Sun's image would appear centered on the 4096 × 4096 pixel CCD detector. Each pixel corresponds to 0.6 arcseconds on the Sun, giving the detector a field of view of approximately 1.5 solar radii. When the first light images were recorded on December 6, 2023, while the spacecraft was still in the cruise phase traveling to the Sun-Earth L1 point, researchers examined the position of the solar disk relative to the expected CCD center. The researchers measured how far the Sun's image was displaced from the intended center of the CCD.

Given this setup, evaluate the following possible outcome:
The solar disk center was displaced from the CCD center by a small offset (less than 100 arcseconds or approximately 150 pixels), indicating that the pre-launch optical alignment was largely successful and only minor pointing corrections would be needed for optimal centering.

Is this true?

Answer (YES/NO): NO